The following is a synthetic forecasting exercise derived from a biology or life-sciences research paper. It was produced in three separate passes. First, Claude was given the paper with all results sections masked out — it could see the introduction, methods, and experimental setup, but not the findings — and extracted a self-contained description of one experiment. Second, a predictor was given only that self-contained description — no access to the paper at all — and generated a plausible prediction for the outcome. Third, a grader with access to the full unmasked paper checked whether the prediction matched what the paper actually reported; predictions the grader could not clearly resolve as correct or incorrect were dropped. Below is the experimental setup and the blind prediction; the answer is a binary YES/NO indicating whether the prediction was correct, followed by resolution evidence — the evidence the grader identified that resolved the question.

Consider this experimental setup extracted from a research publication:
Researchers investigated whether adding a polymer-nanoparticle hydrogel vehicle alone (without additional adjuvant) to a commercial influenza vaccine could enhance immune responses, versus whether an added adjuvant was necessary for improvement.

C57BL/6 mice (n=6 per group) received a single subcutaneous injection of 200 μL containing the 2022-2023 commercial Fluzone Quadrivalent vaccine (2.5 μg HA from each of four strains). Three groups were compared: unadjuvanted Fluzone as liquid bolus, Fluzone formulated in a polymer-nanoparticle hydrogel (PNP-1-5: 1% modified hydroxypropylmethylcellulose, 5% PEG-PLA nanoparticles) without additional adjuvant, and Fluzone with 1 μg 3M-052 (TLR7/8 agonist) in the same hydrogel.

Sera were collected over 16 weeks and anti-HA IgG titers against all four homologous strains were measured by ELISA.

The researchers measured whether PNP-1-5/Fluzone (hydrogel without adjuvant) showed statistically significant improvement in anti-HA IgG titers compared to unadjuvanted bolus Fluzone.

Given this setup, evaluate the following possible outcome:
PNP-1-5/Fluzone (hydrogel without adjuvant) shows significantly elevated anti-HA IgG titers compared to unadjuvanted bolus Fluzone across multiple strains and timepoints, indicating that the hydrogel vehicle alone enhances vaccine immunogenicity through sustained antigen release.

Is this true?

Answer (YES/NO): NO